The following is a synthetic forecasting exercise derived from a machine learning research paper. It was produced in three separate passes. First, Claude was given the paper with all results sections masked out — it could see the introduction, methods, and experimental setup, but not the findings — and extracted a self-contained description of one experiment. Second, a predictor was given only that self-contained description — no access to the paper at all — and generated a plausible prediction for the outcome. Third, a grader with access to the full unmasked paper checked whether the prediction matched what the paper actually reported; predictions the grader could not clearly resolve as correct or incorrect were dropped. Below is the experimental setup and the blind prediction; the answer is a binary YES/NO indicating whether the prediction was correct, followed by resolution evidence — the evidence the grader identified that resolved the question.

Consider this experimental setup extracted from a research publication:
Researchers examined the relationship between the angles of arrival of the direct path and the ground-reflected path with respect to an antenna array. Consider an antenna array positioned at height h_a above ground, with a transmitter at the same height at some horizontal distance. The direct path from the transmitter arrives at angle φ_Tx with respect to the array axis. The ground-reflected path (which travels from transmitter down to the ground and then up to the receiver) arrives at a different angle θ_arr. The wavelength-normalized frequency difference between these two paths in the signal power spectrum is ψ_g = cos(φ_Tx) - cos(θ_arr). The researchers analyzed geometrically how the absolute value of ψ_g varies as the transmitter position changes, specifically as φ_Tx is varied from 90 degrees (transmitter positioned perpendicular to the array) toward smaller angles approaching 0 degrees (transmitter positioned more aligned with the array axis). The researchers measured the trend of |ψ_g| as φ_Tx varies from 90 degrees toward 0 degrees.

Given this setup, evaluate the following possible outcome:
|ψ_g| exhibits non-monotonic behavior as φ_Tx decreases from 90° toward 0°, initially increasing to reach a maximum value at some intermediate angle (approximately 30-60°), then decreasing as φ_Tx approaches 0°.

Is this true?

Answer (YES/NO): NO